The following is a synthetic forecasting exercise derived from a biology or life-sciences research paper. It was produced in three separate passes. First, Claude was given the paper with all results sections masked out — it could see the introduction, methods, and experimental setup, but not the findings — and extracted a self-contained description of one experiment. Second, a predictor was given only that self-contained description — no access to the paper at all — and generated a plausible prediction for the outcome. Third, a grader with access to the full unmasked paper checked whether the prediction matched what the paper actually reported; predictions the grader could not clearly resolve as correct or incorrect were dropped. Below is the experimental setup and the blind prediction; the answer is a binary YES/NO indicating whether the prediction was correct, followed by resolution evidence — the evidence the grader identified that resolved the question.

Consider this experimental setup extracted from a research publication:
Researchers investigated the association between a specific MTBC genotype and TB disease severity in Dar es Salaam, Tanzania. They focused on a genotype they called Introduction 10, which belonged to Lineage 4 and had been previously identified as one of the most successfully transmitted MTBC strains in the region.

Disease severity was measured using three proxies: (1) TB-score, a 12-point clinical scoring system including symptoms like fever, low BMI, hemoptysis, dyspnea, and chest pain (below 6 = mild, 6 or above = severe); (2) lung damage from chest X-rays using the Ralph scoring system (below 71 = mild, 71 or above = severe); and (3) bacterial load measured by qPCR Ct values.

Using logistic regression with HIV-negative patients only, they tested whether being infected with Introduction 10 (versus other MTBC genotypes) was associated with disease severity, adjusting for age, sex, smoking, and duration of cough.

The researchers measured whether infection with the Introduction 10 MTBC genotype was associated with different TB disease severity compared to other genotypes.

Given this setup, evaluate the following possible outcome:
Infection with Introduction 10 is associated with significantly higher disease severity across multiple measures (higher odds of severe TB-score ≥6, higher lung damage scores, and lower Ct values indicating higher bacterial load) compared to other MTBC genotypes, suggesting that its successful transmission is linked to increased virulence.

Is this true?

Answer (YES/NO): NO